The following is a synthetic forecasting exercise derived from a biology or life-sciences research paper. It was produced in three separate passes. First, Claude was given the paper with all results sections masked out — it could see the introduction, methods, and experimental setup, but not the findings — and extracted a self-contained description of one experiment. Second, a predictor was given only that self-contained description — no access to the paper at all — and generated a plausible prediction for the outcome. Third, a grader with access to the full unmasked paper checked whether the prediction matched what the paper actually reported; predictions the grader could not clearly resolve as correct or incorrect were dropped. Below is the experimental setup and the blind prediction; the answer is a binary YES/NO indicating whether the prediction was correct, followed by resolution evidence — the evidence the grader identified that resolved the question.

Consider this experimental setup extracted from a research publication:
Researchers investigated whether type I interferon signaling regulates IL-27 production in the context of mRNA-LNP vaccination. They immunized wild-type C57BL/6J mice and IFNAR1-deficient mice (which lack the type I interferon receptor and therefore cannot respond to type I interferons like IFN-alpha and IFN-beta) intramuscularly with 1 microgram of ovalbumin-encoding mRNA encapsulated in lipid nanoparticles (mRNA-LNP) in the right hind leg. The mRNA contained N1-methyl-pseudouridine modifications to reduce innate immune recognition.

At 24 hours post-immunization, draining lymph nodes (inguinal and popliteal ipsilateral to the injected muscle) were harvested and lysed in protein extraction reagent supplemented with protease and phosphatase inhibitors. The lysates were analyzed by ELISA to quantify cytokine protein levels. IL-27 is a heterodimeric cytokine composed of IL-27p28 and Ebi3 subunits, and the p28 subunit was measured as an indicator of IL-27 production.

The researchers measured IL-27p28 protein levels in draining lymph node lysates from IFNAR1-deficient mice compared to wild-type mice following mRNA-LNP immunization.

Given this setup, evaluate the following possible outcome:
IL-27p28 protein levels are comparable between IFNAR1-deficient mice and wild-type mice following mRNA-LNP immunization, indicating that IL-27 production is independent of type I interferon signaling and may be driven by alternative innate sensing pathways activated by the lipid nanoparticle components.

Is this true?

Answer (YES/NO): NO